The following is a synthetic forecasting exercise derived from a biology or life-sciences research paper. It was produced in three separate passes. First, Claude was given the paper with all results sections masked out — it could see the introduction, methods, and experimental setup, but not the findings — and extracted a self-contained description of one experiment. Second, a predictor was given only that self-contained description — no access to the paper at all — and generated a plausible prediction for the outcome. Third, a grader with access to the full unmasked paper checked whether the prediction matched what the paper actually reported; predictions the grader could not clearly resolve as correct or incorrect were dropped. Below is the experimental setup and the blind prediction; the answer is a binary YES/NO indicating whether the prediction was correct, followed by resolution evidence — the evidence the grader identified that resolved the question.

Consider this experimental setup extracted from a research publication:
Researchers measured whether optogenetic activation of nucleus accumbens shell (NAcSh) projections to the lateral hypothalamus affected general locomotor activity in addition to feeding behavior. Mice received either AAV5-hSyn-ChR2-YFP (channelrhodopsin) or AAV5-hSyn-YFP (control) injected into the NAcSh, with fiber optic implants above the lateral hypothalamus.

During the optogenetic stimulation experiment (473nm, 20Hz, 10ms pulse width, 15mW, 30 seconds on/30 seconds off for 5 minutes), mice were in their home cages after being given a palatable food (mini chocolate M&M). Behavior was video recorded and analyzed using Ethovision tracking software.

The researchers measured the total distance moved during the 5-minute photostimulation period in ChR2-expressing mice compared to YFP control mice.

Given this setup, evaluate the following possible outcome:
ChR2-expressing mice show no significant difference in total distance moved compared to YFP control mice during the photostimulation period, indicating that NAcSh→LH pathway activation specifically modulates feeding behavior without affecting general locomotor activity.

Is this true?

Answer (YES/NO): NO